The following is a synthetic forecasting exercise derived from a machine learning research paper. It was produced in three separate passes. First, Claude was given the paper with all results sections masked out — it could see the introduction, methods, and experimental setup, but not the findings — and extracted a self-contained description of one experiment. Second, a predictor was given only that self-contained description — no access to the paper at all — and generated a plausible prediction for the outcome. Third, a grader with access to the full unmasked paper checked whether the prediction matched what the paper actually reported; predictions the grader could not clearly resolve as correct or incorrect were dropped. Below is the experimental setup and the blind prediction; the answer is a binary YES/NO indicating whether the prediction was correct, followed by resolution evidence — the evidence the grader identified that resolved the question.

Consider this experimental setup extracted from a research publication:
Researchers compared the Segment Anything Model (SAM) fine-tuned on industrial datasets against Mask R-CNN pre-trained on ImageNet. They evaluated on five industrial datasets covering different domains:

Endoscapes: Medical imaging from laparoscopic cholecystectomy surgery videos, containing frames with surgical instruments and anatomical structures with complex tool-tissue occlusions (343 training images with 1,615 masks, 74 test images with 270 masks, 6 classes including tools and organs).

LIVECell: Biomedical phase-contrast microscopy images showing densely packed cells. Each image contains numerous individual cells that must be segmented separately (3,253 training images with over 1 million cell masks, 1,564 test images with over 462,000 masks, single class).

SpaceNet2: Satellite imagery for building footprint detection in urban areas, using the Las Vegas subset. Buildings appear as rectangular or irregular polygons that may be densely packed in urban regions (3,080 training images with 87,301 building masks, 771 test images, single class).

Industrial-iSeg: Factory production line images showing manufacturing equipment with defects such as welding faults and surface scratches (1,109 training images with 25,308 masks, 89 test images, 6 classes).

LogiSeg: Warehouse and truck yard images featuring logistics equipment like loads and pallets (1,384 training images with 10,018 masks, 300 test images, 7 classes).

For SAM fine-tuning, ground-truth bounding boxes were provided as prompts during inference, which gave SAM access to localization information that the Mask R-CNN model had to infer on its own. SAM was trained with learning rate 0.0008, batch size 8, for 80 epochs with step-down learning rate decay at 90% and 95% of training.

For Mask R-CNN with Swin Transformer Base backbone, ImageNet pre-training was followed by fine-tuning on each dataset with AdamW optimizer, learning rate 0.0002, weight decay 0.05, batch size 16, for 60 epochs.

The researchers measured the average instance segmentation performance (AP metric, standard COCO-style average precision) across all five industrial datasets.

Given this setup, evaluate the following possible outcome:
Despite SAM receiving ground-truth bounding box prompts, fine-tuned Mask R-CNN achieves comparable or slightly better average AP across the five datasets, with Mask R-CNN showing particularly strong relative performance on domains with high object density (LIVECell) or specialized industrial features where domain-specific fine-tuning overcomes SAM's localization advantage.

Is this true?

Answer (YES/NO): NO